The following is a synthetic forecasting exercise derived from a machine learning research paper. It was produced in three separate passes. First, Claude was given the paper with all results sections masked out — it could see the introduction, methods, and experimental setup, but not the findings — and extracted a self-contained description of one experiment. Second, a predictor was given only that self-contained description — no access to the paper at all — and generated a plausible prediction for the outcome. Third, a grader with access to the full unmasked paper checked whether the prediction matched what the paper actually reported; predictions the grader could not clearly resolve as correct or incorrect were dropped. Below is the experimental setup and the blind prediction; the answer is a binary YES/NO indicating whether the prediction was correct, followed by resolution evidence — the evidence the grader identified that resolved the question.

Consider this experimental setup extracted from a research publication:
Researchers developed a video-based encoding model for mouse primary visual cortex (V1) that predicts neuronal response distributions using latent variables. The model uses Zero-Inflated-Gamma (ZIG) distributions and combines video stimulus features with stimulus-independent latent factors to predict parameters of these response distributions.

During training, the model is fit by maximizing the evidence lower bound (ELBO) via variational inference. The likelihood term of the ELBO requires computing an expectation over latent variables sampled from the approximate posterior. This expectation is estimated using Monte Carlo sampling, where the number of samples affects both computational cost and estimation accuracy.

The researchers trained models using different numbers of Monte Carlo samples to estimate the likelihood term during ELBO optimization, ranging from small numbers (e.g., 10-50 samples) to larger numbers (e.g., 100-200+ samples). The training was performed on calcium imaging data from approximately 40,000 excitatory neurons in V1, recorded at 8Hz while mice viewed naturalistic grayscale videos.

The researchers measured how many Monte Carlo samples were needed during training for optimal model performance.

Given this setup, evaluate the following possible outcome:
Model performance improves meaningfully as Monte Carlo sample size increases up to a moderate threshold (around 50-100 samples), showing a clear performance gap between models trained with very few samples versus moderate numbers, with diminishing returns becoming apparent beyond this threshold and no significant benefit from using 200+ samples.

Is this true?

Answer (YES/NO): NO